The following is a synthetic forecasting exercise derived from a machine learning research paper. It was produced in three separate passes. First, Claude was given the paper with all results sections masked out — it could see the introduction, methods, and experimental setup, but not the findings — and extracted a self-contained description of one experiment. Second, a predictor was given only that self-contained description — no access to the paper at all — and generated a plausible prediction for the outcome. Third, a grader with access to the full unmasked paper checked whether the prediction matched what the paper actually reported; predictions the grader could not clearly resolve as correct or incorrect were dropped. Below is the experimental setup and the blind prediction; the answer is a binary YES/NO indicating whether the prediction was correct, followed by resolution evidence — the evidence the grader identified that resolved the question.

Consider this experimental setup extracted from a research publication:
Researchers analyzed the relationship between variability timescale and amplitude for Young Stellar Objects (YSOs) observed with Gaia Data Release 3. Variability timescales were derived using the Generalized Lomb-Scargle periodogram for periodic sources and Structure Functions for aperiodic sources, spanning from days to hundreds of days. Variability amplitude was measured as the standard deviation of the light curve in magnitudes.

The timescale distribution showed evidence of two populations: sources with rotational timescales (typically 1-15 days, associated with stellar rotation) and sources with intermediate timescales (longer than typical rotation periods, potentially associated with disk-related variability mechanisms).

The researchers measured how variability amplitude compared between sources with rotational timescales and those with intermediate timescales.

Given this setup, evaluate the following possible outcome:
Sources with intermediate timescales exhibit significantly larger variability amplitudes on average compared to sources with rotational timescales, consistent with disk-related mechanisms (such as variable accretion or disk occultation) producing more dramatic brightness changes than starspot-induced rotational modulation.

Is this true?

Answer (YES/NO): YES